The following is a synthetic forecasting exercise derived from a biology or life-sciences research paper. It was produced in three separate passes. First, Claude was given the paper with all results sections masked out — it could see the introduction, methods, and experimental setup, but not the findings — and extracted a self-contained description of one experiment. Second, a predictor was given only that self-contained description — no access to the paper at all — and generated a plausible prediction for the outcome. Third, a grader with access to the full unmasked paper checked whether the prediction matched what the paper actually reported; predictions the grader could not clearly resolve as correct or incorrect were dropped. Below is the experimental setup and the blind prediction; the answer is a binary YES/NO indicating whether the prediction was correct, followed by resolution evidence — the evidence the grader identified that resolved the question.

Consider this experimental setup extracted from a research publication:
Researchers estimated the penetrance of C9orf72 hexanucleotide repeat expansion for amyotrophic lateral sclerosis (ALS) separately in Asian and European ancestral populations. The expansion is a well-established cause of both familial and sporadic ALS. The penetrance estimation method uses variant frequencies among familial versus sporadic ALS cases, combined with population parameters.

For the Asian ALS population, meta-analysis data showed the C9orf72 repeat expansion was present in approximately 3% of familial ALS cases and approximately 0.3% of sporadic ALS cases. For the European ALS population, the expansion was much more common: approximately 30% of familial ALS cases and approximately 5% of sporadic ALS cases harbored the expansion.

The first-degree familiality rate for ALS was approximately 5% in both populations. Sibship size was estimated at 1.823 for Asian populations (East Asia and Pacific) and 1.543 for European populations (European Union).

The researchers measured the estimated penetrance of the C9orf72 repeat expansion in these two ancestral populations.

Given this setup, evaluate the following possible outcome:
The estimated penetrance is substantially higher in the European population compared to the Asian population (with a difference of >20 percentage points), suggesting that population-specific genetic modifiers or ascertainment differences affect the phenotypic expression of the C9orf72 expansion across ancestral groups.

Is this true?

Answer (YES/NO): NO